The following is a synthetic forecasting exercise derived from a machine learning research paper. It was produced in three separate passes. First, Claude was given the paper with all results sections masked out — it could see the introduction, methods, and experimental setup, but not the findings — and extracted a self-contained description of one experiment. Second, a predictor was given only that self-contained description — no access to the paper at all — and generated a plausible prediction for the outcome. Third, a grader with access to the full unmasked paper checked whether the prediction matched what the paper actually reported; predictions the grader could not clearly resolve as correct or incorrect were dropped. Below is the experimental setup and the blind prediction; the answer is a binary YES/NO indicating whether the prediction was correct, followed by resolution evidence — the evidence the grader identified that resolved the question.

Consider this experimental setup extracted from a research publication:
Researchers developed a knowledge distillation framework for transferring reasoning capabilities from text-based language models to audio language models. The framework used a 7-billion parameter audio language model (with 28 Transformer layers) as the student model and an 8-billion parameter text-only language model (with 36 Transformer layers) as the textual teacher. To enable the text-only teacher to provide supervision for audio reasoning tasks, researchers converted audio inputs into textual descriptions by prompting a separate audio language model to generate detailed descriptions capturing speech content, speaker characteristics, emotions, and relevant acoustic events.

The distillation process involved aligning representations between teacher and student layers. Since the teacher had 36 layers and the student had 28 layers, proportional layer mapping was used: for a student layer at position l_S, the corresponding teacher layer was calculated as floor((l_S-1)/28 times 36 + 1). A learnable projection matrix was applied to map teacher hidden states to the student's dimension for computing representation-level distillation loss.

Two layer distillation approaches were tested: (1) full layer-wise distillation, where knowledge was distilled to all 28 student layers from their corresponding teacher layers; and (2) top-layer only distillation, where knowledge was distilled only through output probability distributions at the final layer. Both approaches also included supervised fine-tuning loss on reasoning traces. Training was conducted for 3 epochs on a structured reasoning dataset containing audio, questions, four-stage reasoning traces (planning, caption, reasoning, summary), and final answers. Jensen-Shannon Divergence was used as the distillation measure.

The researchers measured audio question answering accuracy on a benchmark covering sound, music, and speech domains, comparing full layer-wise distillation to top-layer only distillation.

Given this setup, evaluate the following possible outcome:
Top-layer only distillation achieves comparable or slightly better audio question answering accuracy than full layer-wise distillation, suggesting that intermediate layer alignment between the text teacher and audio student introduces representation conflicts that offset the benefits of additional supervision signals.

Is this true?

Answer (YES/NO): NO